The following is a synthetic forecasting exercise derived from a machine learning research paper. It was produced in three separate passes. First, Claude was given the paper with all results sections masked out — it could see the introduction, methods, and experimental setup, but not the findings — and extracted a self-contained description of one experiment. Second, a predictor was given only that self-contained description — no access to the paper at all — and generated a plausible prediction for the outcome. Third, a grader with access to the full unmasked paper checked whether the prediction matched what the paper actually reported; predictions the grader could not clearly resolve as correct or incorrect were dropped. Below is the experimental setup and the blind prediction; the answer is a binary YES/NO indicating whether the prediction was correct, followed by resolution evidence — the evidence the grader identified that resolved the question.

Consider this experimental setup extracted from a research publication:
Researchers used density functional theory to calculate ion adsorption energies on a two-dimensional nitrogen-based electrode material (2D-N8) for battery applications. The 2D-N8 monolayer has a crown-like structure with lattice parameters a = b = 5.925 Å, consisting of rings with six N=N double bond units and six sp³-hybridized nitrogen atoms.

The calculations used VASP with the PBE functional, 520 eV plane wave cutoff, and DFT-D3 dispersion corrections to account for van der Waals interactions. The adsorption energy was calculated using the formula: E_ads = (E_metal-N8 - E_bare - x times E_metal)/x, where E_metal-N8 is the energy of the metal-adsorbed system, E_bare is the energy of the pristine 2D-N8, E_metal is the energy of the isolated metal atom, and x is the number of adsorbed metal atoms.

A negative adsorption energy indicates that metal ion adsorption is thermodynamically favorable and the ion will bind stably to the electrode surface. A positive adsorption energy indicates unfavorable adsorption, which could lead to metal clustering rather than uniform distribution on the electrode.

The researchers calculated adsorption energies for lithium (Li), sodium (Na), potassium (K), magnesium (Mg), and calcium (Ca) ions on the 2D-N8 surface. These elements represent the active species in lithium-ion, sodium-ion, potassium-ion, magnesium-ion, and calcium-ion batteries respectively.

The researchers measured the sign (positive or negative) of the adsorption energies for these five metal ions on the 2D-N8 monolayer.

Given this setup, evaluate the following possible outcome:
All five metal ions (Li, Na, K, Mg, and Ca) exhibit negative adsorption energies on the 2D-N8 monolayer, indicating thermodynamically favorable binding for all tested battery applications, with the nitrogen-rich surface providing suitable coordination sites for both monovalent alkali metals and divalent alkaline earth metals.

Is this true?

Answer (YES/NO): YES